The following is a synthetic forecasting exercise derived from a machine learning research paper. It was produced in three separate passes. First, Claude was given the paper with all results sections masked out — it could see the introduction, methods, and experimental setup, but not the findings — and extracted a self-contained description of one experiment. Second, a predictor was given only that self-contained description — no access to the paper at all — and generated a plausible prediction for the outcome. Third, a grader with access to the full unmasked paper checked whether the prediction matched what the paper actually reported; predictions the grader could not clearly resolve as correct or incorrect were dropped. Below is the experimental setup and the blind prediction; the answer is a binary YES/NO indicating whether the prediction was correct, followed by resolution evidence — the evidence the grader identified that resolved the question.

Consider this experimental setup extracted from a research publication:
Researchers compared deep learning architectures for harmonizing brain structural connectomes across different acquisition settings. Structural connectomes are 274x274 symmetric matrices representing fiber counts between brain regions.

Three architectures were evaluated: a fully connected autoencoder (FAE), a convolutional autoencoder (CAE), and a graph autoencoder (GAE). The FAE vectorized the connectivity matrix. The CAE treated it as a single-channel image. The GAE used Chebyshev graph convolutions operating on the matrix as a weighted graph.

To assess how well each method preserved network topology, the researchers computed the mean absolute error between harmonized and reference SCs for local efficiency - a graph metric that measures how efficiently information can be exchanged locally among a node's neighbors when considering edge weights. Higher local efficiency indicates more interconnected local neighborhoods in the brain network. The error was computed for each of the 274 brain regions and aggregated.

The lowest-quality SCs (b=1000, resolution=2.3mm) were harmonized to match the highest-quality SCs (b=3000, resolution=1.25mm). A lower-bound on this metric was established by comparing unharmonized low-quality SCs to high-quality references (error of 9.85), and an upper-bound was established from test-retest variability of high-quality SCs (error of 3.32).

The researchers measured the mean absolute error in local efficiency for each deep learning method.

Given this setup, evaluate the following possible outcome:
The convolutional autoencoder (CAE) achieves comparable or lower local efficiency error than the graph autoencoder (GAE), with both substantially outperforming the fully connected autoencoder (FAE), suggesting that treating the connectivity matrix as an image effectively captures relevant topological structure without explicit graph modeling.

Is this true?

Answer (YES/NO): NO